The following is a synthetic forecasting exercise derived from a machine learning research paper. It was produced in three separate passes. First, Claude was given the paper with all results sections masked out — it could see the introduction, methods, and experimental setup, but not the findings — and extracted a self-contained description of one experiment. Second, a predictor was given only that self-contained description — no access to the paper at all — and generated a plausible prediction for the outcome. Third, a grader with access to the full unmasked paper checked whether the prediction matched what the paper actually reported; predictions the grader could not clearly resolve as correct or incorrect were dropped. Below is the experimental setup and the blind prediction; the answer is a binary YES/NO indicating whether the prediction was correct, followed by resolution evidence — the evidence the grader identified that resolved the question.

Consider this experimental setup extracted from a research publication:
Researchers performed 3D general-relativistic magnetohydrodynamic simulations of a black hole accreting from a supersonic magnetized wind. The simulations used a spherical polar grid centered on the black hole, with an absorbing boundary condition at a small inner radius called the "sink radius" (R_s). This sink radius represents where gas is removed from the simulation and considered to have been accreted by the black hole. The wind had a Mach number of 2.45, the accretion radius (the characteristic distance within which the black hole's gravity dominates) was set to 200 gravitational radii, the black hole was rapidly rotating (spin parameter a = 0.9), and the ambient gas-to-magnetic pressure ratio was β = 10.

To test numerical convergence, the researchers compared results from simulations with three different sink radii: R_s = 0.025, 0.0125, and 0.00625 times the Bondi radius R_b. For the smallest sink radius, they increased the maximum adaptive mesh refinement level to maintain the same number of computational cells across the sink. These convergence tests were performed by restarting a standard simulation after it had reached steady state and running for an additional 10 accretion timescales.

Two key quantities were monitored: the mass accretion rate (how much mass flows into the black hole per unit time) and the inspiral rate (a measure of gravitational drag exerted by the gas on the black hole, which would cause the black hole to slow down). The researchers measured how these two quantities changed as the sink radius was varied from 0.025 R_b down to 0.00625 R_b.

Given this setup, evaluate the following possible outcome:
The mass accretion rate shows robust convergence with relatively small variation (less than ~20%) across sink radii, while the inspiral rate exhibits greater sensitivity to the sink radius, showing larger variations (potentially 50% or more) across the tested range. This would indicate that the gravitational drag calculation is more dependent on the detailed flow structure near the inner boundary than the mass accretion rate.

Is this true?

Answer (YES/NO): NO